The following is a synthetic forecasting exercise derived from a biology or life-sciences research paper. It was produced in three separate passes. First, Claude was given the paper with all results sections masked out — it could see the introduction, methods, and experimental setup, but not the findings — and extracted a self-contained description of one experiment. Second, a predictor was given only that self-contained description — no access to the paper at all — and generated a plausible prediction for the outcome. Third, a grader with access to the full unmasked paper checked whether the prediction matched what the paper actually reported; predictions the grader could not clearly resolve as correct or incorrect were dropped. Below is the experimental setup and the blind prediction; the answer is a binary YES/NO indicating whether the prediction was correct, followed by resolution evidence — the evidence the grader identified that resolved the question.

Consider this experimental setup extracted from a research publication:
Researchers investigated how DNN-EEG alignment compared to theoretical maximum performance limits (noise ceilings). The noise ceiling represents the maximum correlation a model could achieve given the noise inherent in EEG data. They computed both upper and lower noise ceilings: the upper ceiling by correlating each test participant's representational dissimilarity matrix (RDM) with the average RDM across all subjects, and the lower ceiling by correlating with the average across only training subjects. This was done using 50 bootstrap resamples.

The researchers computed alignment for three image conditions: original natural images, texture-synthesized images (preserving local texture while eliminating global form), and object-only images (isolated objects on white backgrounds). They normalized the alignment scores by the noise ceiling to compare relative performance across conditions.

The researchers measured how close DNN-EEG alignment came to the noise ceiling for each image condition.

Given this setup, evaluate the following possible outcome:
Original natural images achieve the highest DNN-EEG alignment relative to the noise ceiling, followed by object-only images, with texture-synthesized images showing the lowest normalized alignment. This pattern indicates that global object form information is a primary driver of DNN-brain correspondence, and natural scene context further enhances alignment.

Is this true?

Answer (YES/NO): NO